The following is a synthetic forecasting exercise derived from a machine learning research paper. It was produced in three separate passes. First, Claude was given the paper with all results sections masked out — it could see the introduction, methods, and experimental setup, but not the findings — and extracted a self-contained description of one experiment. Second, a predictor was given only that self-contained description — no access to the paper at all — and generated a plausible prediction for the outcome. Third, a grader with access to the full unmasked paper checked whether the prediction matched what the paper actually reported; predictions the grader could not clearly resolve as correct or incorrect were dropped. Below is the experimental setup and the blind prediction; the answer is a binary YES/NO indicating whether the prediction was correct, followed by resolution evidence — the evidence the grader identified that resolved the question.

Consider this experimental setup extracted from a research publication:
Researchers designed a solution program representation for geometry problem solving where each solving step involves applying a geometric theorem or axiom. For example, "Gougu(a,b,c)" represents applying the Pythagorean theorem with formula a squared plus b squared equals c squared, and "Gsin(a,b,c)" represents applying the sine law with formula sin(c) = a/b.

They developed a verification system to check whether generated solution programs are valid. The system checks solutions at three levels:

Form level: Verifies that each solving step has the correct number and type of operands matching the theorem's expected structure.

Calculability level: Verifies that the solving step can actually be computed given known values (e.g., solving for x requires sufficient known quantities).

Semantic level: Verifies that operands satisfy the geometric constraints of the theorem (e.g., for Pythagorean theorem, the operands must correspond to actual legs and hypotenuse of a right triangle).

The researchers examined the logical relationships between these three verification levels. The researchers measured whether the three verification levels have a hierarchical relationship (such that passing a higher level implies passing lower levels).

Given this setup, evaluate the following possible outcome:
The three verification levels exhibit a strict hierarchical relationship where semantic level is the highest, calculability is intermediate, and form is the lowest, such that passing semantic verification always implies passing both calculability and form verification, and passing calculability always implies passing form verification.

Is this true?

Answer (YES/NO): YES